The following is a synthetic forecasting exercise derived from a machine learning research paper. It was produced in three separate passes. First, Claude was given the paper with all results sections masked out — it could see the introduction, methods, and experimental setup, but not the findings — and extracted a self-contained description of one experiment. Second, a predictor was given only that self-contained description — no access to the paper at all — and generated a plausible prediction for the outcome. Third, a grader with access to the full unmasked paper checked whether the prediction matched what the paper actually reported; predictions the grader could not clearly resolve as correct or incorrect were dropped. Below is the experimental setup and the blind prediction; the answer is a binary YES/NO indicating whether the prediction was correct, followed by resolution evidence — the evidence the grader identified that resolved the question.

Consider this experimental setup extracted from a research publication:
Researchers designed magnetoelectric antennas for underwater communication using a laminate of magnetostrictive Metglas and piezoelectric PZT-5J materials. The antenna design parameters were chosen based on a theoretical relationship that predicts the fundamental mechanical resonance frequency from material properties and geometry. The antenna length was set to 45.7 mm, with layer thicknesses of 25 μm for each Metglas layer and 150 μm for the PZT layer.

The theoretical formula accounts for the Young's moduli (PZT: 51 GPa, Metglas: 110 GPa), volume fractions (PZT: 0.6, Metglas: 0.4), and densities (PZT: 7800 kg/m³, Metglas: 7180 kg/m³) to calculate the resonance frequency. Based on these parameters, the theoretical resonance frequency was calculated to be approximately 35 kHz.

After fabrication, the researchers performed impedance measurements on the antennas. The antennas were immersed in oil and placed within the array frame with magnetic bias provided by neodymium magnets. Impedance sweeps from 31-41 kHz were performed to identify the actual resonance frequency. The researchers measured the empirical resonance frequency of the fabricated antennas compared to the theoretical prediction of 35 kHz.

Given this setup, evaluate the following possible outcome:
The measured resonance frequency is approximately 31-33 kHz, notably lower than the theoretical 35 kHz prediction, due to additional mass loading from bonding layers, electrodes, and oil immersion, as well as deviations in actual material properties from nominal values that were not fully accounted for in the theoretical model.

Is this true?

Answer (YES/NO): NO